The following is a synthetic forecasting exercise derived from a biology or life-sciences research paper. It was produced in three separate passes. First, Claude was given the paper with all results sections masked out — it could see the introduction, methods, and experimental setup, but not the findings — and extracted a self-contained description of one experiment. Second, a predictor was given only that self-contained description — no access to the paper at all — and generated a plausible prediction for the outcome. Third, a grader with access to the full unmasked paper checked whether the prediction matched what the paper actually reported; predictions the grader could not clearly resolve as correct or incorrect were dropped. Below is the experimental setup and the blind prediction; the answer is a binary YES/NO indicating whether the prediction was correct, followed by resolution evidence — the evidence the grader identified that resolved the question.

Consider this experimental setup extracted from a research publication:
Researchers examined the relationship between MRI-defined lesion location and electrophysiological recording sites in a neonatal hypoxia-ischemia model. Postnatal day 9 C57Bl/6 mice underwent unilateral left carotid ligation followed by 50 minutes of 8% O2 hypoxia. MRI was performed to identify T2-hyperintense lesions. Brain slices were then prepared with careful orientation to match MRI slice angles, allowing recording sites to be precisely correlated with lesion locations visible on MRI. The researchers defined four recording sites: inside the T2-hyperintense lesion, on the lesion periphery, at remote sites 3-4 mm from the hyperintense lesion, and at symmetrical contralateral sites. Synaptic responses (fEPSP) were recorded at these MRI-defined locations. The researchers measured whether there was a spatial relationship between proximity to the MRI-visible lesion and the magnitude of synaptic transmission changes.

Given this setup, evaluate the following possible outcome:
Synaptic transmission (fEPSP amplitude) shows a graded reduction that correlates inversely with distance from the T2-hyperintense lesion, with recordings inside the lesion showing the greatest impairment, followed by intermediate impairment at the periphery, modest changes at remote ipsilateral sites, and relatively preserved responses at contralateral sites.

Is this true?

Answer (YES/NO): NO